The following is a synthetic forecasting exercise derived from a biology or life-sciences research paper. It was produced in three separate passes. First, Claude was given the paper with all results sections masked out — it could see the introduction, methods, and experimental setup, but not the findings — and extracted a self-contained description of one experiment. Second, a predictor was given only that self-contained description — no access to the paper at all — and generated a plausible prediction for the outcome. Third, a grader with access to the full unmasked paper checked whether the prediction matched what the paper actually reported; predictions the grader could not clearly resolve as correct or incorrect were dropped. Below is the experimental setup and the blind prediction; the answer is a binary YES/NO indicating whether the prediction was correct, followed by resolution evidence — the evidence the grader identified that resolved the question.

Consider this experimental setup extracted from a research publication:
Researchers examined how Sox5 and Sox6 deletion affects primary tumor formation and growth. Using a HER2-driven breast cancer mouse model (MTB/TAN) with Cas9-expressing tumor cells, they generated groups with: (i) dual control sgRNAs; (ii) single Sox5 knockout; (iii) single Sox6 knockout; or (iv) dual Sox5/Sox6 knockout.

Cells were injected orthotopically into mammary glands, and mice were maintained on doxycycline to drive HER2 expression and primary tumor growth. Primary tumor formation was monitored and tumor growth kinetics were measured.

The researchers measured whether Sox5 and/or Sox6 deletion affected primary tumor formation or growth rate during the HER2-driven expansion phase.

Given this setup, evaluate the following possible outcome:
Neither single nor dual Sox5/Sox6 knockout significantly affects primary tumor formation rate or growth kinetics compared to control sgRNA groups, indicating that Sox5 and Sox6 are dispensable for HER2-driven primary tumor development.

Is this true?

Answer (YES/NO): NO